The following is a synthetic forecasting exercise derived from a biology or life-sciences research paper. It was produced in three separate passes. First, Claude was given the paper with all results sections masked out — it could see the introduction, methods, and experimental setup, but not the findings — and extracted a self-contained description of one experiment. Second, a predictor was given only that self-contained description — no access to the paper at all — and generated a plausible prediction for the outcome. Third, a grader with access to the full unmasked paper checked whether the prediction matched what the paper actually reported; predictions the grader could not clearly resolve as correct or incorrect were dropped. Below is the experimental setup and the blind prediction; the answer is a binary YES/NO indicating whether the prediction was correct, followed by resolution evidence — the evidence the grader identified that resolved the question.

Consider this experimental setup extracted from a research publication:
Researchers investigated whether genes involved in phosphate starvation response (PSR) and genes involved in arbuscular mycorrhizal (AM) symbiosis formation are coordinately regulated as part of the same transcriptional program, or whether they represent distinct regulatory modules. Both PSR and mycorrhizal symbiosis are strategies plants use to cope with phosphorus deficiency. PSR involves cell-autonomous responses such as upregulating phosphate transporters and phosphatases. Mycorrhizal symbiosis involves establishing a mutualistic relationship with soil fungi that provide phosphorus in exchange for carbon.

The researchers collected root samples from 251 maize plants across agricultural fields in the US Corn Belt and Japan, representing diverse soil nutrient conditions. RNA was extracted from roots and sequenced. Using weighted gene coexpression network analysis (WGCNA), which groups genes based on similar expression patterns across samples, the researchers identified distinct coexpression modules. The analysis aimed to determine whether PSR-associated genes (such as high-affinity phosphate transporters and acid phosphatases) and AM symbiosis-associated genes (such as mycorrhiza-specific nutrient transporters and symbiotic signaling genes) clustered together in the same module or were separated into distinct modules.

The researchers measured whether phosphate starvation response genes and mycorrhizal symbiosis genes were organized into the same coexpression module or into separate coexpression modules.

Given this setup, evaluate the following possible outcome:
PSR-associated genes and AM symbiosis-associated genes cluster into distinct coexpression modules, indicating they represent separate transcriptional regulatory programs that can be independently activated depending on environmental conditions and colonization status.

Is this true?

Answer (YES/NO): YES